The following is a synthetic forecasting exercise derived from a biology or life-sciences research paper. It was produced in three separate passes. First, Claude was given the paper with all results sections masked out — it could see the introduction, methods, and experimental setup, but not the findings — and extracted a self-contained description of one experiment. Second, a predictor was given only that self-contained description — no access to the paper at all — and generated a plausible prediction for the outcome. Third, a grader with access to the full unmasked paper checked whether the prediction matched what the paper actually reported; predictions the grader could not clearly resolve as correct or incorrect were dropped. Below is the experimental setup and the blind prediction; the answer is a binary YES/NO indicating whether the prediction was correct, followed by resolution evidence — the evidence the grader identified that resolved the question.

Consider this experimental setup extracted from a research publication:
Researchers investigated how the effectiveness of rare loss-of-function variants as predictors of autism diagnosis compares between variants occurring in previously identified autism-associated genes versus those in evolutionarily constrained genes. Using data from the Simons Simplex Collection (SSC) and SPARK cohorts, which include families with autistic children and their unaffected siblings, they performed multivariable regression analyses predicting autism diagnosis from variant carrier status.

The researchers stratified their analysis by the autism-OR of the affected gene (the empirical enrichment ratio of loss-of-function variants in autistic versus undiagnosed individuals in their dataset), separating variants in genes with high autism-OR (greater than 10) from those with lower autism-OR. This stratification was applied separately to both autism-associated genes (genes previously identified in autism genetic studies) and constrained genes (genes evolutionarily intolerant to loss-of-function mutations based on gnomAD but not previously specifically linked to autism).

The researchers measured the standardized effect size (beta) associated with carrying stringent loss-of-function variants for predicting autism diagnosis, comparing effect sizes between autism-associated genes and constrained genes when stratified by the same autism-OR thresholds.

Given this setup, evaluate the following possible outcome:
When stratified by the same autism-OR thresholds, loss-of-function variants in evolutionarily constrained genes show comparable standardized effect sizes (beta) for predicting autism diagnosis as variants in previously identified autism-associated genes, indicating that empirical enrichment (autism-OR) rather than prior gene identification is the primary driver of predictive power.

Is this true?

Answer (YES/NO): NO